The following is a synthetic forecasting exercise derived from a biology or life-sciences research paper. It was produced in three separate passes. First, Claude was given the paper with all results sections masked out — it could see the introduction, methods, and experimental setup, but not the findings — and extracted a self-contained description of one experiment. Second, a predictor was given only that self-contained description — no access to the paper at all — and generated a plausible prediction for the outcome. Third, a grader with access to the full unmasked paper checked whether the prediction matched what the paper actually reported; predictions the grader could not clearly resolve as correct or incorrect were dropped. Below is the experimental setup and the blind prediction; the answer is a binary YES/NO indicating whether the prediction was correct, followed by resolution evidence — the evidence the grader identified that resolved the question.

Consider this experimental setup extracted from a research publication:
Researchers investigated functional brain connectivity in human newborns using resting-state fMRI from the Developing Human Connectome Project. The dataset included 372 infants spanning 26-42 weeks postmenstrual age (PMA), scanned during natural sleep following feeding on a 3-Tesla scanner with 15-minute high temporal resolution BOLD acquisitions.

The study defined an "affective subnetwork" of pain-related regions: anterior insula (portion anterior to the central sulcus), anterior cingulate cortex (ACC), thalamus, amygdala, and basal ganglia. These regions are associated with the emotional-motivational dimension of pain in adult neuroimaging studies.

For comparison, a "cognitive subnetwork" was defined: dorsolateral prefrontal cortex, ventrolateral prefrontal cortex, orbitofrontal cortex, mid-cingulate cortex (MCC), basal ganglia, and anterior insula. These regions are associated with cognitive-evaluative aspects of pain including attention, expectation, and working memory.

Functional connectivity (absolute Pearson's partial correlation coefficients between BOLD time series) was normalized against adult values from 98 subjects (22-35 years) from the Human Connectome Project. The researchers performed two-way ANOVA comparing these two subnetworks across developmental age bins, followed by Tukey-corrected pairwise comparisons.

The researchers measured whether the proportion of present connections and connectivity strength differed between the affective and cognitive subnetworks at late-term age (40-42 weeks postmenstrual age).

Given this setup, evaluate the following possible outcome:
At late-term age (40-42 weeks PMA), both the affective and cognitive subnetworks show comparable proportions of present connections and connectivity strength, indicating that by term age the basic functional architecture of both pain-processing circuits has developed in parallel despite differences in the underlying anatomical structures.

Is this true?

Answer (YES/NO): NO